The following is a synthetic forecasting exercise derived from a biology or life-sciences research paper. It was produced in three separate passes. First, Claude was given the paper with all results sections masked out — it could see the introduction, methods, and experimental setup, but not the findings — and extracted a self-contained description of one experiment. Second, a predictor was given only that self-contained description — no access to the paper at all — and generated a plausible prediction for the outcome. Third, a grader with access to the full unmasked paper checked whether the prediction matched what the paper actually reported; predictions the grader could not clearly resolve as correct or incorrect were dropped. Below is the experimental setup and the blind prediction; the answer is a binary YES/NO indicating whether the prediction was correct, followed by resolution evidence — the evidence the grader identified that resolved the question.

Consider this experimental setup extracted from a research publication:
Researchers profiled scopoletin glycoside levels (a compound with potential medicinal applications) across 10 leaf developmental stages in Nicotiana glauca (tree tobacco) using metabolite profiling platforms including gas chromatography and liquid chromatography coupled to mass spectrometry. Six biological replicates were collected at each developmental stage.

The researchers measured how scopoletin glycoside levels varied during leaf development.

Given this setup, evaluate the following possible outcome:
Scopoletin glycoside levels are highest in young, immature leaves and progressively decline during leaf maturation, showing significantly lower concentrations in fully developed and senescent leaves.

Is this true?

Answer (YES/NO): NO